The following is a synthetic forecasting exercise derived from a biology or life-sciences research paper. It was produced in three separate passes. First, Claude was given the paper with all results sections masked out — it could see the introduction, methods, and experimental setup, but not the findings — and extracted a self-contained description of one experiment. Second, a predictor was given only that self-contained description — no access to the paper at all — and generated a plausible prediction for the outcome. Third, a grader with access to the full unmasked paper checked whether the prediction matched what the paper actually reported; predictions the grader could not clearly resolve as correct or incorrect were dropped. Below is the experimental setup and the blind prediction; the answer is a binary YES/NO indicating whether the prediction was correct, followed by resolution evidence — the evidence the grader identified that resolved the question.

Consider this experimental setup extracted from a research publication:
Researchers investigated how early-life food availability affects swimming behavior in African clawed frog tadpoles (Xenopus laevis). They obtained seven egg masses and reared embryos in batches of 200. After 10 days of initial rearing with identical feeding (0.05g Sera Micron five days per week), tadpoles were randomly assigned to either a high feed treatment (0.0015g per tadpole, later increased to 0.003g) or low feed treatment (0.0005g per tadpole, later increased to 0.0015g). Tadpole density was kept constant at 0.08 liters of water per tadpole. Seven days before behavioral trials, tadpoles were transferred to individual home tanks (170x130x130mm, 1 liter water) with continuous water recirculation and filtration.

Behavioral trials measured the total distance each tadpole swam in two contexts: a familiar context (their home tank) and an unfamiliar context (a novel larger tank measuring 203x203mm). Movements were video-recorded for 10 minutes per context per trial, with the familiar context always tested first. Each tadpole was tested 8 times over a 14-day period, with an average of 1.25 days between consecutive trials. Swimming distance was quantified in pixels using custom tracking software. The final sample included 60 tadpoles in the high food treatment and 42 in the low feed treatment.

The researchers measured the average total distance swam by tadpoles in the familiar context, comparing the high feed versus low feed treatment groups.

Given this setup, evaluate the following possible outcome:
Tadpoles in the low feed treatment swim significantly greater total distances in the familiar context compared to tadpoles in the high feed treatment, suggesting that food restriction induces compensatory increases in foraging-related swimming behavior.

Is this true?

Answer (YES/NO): YES